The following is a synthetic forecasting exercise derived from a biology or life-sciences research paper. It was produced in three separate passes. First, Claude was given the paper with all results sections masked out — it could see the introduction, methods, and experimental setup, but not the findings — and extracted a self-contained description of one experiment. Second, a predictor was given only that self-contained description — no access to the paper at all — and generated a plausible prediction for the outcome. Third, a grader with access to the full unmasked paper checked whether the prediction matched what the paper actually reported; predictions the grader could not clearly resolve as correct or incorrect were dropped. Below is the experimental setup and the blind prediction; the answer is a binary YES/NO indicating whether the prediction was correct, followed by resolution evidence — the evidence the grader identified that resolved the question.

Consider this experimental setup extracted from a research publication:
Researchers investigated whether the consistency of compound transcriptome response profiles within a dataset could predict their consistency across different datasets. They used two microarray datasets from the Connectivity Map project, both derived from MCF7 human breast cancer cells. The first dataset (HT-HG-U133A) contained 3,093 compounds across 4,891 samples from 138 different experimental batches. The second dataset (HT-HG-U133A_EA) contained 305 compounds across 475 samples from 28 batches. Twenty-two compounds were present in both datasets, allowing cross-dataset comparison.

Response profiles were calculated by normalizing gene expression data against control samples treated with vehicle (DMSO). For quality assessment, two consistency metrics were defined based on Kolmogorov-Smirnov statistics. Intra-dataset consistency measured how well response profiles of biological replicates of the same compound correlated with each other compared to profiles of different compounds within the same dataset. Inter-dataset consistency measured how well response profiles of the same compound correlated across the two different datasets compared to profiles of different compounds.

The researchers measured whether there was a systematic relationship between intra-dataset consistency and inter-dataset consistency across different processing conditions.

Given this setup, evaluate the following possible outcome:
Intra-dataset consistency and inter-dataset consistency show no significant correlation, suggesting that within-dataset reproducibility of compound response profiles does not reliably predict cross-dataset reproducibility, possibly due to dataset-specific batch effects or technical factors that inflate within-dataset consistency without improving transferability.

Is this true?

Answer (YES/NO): NO